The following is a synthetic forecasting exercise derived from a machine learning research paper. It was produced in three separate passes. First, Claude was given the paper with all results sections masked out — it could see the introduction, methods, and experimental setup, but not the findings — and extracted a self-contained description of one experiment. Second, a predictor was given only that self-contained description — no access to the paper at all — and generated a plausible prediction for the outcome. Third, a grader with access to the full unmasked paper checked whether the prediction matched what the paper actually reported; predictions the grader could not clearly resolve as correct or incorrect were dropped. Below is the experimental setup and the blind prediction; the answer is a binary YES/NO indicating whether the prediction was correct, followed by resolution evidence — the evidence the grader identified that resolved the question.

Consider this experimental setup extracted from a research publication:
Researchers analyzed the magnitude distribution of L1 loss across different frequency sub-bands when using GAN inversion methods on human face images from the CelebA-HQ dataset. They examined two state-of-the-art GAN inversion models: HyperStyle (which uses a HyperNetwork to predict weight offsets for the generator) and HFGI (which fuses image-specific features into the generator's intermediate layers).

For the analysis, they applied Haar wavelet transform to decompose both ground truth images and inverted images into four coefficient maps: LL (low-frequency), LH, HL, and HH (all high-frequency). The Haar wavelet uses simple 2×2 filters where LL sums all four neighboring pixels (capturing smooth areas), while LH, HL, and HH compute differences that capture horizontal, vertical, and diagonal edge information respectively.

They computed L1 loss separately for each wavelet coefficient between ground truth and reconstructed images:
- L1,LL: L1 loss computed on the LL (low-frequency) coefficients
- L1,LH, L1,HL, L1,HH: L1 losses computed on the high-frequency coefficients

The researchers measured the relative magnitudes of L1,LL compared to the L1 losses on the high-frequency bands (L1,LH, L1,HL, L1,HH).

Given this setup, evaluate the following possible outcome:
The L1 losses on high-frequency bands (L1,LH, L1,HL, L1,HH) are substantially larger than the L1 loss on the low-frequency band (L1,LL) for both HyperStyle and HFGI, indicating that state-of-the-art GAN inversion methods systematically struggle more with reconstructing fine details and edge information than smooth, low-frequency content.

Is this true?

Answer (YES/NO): NO